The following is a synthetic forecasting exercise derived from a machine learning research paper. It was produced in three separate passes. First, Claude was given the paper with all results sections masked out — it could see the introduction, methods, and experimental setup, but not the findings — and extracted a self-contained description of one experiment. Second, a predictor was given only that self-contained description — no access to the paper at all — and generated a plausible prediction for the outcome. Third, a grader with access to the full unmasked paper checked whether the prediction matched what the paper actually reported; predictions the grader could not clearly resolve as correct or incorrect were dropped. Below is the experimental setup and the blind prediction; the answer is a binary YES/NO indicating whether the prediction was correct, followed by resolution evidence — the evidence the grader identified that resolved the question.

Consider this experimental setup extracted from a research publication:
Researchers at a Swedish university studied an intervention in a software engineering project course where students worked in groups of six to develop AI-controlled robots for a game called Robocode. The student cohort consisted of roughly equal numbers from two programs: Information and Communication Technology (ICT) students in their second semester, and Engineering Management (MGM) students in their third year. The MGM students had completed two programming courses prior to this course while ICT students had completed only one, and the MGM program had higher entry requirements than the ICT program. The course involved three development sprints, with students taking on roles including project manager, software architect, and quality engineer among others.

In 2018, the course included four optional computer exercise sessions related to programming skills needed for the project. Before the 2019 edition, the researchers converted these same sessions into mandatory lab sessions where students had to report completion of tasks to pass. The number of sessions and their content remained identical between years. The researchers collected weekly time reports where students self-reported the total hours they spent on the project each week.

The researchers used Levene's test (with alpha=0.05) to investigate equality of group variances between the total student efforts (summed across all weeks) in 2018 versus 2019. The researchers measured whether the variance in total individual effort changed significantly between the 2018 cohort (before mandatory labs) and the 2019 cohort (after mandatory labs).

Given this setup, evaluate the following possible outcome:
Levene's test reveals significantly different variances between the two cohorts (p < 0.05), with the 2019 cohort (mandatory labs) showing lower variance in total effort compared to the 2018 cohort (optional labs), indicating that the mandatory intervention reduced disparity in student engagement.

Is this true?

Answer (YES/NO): NO